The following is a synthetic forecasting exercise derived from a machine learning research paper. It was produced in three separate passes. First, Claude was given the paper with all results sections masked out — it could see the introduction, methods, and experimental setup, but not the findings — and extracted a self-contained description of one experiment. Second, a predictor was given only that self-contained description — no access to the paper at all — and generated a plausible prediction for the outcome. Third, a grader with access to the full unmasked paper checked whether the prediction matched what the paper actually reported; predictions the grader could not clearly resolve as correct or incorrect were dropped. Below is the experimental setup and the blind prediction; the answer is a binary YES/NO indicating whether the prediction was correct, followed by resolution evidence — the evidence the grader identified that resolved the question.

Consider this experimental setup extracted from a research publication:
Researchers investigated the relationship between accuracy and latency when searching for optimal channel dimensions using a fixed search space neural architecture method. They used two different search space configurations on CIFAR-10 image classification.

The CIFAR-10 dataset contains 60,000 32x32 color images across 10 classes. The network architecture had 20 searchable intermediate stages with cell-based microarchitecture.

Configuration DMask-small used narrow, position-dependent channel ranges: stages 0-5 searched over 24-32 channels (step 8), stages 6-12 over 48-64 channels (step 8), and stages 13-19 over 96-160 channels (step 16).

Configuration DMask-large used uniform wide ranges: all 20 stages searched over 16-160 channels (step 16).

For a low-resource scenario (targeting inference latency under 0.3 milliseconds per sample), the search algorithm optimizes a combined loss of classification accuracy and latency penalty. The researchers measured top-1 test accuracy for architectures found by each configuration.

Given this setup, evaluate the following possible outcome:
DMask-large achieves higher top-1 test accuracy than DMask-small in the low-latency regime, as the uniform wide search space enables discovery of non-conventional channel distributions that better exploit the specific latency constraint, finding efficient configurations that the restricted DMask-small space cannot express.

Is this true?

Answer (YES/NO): NO